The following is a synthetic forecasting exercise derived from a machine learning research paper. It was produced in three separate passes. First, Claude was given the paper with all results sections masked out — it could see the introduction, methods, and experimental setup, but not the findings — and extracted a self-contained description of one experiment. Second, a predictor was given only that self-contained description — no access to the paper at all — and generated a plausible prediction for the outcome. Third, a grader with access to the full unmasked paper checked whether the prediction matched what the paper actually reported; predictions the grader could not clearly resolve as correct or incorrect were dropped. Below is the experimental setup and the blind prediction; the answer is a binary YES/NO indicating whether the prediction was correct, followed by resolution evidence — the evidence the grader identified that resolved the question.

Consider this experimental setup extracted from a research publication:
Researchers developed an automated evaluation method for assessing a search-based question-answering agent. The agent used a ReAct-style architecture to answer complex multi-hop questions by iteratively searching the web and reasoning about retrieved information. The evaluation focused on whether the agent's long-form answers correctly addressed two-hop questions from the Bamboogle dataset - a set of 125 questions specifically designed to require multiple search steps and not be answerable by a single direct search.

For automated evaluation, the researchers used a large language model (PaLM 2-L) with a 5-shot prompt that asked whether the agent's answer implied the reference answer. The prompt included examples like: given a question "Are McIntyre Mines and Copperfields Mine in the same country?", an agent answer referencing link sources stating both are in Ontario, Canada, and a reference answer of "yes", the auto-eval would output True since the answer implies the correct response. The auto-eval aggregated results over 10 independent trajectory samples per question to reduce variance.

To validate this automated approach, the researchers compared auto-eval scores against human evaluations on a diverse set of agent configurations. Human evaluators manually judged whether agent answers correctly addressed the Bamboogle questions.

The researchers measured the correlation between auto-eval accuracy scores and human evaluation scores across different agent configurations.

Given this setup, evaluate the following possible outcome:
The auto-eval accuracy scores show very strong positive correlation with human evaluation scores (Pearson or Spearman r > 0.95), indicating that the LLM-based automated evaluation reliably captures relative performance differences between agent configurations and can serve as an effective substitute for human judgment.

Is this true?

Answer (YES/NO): YES